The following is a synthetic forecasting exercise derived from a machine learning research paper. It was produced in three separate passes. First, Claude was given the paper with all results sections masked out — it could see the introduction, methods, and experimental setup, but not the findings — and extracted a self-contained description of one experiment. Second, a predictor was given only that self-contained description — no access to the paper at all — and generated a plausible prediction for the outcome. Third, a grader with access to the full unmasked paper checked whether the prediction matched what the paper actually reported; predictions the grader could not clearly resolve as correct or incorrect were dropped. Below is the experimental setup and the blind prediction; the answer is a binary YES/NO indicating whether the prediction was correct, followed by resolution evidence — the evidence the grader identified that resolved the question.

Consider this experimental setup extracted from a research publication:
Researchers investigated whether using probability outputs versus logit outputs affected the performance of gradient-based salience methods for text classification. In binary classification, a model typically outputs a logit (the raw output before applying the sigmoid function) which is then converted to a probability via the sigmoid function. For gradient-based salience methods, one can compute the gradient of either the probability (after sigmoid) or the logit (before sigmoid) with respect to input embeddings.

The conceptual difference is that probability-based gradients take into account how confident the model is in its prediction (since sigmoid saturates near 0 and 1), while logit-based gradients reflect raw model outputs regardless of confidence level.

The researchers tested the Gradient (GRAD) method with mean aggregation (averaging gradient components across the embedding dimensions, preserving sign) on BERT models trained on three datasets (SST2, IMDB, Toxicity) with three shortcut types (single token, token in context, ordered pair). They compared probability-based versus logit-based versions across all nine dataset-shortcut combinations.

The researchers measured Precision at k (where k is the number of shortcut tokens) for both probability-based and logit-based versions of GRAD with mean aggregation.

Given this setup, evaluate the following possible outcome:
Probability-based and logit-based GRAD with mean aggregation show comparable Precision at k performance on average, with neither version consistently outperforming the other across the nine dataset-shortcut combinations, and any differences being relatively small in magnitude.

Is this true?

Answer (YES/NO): YES